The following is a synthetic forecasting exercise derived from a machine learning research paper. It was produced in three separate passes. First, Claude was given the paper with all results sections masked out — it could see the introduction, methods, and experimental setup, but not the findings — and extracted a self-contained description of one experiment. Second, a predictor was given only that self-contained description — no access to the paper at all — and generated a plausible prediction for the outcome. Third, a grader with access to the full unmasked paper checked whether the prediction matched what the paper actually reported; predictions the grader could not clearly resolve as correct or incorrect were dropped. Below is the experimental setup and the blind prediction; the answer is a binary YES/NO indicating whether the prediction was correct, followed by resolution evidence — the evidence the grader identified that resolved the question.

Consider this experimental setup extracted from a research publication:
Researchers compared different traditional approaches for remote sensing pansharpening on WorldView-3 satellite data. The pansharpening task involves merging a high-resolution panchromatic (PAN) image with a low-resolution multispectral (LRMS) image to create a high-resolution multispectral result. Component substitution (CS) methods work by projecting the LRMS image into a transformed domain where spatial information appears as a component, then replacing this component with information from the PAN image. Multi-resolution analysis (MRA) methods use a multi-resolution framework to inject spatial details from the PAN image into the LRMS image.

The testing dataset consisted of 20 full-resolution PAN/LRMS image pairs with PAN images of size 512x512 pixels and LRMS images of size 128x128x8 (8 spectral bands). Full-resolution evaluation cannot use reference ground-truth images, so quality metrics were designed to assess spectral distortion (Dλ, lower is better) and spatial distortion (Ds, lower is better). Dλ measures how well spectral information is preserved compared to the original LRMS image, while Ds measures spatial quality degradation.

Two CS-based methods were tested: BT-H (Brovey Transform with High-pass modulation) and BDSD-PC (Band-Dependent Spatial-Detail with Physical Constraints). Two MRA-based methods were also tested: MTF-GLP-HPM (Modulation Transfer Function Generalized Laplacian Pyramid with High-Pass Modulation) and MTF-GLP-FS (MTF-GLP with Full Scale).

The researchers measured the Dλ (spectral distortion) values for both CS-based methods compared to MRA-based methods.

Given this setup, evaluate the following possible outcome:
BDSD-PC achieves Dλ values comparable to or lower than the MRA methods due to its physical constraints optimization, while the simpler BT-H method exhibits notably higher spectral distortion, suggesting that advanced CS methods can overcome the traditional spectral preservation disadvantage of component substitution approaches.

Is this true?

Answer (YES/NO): NO